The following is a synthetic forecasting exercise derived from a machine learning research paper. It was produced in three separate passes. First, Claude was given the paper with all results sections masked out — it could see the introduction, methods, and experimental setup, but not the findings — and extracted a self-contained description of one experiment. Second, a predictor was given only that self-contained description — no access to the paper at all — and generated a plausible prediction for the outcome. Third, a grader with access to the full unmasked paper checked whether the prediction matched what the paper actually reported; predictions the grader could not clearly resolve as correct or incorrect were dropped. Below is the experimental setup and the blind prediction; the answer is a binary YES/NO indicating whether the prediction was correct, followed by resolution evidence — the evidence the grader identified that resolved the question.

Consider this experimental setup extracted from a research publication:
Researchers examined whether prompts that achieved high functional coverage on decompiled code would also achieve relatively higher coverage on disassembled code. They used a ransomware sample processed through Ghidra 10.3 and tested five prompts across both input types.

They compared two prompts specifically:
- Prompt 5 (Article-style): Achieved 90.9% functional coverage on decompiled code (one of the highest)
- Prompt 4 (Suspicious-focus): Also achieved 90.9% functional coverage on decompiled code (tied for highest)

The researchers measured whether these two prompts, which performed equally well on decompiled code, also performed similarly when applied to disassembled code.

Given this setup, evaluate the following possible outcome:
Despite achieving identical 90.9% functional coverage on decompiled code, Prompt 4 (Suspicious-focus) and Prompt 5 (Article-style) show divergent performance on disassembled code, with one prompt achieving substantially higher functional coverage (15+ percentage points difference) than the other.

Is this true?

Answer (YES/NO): YES